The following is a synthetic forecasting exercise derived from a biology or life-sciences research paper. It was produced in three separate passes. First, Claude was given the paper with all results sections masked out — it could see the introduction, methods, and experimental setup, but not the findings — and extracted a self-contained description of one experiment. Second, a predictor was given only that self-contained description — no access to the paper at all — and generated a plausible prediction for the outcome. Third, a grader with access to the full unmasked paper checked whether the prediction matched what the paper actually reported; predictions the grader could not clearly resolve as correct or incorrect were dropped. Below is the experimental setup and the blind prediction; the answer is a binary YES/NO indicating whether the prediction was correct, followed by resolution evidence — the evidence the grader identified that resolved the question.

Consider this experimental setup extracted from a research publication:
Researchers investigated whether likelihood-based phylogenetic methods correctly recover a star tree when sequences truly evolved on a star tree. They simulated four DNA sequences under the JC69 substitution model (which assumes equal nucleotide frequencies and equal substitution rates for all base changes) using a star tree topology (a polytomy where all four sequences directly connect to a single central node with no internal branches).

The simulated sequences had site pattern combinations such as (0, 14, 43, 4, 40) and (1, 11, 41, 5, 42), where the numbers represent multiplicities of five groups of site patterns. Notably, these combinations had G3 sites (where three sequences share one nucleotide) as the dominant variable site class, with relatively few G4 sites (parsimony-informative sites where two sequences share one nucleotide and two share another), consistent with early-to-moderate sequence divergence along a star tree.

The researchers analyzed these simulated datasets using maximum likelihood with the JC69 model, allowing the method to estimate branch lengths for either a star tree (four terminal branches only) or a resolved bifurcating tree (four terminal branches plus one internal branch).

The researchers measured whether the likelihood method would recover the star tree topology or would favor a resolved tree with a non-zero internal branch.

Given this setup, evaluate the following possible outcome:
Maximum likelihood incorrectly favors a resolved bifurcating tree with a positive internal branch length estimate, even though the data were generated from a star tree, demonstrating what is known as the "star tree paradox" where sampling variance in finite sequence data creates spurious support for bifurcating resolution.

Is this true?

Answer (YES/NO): NO